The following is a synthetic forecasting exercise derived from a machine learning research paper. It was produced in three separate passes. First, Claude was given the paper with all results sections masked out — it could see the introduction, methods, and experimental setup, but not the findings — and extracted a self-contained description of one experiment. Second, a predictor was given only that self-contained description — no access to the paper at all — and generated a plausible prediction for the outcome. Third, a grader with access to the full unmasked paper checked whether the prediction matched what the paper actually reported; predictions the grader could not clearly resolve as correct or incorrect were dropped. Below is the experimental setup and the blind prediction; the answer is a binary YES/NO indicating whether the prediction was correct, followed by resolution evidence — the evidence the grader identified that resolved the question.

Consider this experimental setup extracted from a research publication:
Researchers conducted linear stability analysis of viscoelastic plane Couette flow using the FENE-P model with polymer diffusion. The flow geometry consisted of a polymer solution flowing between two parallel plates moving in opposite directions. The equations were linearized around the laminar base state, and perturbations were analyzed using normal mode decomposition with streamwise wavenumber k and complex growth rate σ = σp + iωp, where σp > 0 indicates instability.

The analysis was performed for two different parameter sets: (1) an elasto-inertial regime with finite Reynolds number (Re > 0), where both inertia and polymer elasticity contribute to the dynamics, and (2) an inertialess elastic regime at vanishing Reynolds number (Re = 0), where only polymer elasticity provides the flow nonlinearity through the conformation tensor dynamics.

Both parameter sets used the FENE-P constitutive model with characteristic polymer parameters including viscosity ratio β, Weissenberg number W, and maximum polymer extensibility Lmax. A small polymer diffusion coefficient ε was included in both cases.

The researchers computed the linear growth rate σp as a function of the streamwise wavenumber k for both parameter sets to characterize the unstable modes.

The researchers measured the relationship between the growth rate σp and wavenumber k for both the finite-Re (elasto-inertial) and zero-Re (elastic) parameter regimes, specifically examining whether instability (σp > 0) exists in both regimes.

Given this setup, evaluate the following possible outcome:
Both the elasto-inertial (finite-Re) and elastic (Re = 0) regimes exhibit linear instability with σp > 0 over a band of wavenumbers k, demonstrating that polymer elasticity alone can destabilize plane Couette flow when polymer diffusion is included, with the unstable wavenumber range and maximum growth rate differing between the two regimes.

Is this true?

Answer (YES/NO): YES